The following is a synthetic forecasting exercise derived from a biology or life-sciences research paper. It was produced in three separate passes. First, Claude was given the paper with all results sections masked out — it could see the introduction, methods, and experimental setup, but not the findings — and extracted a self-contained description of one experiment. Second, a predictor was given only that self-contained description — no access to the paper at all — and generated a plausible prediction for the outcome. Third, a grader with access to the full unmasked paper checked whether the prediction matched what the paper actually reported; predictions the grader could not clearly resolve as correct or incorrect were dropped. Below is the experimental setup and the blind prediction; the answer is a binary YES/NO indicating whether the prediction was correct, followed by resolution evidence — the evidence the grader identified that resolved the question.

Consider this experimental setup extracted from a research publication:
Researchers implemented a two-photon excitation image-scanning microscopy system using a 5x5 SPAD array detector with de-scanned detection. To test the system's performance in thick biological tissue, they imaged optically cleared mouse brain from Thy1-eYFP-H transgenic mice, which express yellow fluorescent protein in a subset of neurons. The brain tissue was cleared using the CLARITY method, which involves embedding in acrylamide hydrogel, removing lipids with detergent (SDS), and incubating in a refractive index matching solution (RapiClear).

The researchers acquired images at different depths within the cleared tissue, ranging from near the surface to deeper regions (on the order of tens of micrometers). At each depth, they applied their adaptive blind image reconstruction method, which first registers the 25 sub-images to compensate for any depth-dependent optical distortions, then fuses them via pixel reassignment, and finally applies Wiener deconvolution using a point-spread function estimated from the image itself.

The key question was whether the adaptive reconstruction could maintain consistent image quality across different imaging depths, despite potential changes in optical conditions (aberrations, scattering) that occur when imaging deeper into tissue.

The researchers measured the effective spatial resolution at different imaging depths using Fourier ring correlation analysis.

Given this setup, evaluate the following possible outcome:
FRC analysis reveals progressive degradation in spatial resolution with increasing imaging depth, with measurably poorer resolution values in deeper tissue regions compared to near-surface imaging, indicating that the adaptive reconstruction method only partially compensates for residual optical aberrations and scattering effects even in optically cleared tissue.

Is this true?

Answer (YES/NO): NO